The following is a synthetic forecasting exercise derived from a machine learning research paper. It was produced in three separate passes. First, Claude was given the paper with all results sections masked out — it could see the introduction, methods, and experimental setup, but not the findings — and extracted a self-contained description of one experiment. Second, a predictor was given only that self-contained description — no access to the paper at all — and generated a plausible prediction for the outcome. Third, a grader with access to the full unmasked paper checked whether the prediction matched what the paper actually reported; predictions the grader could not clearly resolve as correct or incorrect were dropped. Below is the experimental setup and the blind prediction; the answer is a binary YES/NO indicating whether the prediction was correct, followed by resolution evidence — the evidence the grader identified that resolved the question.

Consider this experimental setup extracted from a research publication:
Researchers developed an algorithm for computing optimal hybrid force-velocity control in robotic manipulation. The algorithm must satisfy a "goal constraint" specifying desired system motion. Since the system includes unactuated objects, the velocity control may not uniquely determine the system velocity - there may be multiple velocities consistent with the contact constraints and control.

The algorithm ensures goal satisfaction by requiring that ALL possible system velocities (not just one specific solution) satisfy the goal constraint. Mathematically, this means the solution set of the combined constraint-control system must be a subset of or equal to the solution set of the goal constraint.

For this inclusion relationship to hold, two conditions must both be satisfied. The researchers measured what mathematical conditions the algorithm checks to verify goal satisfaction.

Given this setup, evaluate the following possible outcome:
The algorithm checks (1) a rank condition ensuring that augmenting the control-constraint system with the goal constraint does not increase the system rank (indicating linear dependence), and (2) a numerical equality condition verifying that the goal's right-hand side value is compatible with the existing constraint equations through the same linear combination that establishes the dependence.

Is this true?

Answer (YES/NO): NO